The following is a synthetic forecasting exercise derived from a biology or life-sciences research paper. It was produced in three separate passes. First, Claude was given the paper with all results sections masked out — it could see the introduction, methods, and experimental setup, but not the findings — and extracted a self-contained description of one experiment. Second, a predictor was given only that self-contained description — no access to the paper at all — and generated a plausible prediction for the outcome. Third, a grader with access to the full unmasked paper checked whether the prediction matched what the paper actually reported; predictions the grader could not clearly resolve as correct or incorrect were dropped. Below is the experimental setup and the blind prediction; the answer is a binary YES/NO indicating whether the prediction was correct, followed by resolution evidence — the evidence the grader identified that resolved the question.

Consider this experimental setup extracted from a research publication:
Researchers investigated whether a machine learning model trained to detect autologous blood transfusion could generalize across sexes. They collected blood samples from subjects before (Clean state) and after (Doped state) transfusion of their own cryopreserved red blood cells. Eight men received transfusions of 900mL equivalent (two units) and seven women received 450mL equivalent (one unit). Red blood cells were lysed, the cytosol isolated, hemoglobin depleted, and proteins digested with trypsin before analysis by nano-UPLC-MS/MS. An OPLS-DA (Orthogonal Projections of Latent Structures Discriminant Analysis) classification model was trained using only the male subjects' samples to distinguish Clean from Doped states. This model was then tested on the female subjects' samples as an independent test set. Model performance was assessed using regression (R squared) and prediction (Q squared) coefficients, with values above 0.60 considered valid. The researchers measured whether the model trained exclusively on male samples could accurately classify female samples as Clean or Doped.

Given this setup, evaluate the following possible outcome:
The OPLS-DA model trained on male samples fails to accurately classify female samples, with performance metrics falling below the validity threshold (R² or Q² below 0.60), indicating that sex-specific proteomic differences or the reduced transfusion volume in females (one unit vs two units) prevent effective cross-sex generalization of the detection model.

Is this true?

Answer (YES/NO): NO